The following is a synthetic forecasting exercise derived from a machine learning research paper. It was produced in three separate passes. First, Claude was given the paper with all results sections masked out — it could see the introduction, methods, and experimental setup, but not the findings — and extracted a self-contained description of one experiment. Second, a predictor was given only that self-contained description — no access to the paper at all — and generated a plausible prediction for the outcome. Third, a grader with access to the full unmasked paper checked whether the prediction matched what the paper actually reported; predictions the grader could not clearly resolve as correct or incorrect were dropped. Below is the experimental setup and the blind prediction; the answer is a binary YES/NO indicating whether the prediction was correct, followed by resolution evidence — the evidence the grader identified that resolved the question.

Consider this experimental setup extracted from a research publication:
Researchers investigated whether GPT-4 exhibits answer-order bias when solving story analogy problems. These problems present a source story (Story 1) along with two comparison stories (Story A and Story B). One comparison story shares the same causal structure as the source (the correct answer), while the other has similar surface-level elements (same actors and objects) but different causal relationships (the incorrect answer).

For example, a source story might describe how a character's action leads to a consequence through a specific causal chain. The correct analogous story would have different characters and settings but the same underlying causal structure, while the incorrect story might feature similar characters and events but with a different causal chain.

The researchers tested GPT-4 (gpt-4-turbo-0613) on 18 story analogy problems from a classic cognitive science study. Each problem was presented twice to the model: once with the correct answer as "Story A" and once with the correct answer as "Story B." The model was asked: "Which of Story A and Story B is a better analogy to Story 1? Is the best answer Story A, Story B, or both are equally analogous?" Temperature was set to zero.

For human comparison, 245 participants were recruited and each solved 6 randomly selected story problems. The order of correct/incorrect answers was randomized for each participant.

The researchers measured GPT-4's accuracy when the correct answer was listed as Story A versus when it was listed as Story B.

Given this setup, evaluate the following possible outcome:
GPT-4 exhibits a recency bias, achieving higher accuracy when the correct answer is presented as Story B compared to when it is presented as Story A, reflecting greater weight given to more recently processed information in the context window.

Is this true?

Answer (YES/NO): NO